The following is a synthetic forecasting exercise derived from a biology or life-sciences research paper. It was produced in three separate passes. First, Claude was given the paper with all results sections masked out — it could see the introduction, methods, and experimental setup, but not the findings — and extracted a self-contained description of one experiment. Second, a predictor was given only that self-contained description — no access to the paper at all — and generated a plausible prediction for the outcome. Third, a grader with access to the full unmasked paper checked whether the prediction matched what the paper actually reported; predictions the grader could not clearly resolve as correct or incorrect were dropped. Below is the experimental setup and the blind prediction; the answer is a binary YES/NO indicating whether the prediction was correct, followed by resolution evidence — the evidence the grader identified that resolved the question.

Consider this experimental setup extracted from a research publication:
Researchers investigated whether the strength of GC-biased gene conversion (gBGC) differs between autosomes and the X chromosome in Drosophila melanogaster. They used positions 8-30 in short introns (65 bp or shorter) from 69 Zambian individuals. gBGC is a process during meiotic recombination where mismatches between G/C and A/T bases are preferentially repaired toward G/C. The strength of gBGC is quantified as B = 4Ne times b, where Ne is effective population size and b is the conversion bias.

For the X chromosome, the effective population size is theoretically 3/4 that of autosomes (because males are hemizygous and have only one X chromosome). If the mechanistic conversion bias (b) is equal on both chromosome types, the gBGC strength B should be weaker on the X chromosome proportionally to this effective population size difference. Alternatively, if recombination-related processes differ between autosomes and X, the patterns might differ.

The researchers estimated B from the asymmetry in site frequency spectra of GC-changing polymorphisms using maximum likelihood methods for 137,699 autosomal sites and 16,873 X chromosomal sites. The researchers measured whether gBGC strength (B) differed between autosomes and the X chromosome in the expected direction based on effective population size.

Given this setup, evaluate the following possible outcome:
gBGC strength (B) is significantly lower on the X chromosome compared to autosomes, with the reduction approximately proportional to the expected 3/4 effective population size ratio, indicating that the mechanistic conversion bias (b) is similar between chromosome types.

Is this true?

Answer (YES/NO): NO